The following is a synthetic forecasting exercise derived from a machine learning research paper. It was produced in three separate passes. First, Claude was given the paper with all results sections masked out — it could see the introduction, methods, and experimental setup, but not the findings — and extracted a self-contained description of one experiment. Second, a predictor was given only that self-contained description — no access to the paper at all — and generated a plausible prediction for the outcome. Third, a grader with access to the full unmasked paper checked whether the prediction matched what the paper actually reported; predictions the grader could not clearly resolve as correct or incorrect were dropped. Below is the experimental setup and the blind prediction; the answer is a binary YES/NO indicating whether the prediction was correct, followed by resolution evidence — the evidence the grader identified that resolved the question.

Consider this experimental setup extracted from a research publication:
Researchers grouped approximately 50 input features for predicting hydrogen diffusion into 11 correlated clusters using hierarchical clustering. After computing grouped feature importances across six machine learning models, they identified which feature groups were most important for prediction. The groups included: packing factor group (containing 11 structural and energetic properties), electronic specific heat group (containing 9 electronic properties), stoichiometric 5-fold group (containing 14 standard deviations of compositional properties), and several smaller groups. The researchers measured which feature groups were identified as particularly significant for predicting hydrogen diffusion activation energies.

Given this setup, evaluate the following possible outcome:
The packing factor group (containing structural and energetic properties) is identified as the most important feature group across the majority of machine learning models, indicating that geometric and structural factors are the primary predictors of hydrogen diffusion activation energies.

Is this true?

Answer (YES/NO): YES